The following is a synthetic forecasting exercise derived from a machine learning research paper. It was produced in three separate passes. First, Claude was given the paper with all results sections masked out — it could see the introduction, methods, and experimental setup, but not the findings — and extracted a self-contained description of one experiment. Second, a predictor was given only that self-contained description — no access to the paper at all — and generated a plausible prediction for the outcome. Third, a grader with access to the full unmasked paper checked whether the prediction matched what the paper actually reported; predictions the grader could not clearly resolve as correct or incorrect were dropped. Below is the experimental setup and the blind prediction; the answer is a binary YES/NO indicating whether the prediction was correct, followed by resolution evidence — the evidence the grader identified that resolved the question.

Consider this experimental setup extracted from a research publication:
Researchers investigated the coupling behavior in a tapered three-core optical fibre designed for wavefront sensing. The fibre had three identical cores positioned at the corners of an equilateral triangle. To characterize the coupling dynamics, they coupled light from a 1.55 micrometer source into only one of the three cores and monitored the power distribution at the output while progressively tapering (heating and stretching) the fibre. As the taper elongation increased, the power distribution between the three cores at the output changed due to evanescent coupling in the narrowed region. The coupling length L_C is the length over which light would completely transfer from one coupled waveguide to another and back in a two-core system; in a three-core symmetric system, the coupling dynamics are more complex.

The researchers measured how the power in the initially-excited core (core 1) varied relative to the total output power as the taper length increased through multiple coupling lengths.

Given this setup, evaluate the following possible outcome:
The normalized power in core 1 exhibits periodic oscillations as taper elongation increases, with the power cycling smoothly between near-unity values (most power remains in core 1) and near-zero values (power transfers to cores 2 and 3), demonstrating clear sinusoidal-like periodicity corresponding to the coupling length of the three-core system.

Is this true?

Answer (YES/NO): NO